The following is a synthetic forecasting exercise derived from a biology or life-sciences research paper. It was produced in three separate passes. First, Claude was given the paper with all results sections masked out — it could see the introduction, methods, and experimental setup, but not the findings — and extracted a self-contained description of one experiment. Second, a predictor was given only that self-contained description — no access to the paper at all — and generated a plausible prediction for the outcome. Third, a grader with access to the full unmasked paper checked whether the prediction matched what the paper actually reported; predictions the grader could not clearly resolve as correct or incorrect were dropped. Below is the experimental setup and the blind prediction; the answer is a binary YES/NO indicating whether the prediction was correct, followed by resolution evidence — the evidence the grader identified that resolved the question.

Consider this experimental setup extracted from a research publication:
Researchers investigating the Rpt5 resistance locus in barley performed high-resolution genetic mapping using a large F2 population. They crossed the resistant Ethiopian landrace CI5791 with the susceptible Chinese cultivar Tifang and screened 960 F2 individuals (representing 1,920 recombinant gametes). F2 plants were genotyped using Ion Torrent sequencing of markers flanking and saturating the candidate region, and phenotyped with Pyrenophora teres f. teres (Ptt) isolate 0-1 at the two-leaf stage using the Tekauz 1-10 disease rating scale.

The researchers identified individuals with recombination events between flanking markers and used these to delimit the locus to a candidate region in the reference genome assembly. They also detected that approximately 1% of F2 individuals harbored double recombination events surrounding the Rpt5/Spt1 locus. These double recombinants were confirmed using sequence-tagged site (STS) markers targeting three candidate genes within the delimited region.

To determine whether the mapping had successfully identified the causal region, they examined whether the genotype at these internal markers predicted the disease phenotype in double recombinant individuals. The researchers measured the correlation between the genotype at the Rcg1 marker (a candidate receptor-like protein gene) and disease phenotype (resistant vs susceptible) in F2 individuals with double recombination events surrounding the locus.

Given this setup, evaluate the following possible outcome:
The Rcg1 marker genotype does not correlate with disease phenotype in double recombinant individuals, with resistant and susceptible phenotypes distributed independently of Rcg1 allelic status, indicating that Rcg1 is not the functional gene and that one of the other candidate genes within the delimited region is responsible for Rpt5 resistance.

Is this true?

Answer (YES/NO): NO